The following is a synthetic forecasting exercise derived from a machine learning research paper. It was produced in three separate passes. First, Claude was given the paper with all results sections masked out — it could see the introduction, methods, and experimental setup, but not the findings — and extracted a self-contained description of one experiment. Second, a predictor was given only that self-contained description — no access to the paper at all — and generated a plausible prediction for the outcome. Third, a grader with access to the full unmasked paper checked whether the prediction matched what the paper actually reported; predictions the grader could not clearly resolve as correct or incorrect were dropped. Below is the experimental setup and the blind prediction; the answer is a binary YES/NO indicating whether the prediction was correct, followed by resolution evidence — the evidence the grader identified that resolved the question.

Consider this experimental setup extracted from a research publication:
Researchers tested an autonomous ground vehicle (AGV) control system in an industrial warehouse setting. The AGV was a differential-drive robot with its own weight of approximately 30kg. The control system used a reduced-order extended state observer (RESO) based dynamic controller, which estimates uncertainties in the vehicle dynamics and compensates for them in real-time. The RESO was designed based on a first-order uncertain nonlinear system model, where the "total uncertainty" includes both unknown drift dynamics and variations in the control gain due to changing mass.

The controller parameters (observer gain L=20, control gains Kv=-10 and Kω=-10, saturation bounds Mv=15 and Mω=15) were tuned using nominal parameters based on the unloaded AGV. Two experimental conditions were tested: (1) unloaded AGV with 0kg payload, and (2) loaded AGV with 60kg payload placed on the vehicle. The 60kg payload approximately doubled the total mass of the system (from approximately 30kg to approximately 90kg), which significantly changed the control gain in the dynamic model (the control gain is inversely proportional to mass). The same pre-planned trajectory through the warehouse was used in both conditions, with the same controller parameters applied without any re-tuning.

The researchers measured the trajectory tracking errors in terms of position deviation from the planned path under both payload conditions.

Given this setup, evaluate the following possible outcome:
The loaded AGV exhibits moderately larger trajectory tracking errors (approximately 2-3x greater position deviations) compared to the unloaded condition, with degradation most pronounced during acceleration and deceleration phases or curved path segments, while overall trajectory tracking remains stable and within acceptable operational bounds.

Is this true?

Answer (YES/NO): NO